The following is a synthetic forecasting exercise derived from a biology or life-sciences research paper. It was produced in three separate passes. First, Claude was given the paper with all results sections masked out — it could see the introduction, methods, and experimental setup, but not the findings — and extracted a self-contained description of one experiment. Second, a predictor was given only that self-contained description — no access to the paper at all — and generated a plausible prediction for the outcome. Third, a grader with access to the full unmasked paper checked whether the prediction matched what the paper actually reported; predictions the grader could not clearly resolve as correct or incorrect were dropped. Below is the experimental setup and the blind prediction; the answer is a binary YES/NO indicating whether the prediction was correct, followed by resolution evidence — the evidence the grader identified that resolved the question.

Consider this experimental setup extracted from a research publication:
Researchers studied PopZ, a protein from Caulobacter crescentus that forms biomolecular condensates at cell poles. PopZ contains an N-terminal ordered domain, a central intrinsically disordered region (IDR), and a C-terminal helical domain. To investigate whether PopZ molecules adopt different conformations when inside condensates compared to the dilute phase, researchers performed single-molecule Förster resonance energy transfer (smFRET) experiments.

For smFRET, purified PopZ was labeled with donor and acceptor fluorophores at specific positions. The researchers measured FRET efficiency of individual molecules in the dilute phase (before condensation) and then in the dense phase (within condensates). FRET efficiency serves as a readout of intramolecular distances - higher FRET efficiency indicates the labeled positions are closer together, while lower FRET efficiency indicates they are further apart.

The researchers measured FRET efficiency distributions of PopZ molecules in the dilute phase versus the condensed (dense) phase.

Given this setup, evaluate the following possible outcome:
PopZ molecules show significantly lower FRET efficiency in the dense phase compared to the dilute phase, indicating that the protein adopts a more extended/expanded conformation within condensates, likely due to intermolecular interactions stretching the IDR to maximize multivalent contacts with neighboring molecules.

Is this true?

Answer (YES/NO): YES